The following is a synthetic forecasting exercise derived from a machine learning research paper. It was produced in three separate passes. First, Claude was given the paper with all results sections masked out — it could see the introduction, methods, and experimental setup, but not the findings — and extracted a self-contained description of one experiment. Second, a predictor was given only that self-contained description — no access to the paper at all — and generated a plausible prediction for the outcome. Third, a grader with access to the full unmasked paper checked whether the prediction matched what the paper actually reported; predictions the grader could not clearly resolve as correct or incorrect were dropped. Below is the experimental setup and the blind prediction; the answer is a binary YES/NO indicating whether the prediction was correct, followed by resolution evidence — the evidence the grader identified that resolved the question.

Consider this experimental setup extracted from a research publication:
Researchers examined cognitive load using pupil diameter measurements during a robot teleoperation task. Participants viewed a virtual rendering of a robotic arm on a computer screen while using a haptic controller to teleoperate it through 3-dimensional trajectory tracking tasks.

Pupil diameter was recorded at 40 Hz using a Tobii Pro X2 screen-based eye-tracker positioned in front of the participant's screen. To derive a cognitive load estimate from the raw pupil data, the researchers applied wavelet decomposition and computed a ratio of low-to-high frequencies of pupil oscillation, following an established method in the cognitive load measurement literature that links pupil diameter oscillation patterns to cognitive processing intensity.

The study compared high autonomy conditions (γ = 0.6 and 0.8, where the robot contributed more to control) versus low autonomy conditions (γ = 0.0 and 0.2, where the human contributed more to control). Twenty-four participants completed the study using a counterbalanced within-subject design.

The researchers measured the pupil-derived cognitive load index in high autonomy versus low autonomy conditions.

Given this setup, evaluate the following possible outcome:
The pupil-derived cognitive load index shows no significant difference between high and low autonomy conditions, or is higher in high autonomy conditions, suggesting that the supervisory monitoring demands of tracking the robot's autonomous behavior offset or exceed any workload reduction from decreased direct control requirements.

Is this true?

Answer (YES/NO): YES